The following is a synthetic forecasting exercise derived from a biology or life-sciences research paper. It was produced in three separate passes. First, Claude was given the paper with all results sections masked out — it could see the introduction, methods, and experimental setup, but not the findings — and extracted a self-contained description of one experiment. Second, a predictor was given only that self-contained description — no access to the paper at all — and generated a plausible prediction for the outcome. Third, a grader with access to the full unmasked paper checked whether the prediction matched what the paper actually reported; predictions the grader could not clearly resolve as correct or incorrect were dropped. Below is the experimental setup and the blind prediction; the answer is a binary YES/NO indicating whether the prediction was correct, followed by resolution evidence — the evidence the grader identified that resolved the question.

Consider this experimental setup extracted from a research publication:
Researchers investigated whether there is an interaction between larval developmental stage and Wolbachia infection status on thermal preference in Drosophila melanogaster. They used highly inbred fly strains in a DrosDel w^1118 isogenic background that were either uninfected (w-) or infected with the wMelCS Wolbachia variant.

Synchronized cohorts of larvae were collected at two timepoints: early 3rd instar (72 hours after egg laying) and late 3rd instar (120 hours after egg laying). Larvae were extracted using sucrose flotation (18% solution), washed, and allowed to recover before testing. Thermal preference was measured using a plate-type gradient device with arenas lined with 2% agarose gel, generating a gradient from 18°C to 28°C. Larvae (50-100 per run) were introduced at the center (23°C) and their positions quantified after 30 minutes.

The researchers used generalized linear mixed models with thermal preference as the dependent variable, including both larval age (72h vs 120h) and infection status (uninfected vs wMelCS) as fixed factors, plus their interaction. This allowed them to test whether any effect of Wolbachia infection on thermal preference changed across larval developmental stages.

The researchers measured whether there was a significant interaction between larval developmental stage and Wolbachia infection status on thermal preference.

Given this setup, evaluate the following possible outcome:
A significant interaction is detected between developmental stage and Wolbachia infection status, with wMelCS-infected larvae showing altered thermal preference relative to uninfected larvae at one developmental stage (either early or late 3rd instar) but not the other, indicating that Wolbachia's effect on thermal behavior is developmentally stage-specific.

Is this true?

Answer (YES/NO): NO